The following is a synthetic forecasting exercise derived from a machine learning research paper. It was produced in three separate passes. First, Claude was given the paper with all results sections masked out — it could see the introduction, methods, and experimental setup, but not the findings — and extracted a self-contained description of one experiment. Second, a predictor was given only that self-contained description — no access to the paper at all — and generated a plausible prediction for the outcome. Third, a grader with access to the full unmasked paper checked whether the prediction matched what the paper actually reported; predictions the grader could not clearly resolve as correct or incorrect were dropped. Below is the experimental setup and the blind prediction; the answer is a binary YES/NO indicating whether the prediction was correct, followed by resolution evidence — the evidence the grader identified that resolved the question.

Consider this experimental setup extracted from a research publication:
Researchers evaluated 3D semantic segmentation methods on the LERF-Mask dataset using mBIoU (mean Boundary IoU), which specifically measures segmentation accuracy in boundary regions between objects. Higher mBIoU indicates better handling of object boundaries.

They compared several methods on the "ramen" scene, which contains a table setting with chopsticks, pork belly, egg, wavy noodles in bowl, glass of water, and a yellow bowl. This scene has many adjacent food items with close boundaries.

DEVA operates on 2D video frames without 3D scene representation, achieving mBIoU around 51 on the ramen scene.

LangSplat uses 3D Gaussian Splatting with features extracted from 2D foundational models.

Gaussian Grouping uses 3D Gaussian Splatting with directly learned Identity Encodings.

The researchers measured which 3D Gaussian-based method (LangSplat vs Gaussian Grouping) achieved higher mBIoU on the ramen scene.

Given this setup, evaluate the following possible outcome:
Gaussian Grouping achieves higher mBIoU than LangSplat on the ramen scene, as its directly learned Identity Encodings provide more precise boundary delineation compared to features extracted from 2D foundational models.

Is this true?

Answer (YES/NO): YES